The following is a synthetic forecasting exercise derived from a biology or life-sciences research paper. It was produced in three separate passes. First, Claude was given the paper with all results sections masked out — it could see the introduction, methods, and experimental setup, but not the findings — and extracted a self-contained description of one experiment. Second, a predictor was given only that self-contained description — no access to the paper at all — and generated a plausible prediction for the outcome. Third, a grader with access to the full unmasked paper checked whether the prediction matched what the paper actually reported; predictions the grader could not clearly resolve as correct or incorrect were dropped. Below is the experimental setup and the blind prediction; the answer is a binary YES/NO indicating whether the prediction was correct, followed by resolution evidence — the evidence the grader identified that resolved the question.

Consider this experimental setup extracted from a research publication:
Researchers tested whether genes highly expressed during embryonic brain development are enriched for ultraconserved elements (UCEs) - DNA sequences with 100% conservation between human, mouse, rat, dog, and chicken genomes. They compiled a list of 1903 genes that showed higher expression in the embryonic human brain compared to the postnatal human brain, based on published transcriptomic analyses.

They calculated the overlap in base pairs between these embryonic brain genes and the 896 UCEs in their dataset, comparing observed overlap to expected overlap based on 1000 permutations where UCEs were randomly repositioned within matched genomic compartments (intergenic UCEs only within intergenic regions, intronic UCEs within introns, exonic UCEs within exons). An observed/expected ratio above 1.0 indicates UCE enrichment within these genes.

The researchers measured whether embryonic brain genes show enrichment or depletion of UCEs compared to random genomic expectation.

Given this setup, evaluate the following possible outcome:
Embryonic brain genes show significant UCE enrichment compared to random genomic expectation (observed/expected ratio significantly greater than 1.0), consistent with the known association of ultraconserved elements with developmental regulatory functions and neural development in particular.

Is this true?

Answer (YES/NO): YES